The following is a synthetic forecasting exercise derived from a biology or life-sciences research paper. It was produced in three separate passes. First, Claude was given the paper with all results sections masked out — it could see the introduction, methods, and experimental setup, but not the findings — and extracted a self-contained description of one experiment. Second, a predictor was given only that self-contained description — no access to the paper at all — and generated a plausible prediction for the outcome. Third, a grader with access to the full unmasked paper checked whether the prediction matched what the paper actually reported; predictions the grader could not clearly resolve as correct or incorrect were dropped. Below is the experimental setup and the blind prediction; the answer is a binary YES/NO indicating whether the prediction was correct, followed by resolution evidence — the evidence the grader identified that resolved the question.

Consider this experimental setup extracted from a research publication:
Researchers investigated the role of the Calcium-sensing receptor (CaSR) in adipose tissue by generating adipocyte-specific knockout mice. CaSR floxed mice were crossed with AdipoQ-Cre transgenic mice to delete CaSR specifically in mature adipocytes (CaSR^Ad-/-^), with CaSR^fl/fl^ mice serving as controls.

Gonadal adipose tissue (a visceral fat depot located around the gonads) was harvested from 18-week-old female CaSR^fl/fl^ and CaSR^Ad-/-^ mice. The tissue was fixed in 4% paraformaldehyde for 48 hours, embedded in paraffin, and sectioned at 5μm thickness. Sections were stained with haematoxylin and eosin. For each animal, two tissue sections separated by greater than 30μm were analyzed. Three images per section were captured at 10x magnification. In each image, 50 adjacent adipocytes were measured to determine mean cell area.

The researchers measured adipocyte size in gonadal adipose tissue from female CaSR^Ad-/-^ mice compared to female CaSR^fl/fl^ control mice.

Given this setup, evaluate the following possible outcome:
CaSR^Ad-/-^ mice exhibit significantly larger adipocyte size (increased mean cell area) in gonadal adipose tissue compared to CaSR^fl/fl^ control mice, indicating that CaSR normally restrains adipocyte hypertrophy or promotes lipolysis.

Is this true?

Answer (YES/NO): NO